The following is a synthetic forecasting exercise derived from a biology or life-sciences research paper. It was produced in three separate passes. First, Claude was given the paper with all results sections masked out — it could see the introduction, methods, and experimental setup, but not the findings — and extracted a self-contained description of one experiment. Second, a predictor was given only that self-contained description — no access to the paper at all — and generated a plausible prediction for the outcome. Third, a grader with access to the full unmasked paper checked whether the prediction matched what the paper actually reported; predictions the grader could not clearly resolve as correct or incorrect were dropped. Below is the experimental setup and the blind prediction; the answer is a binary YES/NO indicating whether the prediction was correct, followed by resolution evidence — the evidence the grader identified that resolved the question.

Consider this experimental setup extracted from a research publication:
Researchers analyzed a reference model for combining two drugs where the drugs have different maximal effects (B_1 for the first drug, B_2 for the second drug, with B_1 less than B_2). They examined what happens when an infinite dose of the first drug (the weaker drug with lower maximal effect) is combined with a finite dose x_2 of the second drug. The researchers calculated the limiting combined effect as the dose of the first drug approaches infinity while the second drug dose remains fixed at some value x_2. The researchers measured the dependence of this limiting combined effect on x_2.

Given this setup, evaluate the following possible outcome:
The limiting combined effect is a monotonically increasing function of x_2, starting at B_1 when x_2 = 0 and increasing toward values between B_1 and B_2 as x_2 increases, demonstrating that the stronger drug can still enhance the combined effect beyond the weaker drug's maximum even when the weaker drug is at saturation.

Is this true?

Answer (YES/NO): YES